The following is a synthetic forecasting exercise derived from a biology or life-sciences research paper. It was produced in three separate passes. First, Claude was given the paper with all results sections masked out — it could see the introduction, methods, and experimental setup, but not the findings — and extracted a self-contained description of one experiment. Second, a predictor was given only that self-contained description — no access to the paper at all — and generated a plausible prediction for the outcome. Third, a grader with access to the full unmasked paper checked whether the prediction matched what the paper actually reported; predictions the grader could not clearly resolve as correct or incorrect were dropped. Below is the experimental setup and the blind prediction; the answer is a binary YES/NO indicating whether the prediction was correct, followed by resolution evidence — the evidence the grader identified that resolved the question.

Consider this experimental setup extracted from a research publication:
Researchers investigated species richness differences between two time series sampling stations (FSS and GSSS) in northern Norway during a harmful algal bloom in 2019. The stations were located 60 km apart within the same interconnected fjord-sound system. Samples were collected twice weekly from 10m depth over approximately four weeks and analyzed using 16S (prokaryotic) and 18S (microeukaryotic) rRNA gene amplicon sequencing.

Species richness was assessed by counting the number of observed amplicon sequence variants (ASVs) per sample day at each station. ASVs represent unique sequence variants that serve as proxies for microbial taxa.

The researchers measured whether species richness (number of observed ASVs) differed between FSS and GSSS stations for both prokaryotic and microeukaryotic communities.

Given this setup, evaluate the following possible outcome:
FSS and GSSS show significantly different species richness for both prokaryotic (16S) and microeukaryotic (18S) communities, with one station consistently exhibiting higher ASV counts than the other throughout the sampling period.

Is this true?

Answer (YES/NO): NO